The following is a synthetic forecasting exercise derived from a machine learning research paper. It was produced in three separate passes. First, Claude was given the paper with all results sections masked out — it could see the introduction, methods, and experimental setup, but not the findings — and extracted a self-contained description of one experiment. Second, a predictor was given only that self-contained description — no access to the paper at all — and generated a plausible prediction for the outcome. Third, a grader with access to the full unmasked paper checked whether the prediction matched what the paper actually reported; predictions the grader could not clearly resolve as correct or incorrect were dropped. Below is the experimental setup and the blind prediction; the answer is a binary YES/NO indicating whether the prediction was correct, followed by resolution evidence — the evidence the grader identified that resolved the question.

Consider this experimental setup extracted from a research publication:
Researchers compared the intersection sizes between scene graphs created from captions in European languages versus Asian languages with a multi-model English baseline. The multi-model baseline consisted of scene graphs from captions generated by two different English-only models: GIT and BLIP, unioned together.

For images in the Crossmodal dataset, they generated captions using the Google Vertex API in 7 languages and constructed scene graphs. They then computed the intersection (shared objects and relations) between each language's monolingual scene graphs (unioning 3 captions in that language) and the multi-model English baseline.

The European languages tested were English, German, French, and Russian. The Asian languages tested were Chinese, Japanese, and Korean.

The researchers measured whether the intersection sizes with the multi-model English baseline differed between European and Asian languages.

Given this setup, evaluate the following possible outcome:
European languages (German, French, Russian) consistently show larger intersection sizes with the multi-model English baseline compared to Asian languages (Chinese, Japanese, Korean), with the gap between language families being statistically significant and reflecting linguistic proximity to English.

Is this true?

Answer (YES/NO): YES